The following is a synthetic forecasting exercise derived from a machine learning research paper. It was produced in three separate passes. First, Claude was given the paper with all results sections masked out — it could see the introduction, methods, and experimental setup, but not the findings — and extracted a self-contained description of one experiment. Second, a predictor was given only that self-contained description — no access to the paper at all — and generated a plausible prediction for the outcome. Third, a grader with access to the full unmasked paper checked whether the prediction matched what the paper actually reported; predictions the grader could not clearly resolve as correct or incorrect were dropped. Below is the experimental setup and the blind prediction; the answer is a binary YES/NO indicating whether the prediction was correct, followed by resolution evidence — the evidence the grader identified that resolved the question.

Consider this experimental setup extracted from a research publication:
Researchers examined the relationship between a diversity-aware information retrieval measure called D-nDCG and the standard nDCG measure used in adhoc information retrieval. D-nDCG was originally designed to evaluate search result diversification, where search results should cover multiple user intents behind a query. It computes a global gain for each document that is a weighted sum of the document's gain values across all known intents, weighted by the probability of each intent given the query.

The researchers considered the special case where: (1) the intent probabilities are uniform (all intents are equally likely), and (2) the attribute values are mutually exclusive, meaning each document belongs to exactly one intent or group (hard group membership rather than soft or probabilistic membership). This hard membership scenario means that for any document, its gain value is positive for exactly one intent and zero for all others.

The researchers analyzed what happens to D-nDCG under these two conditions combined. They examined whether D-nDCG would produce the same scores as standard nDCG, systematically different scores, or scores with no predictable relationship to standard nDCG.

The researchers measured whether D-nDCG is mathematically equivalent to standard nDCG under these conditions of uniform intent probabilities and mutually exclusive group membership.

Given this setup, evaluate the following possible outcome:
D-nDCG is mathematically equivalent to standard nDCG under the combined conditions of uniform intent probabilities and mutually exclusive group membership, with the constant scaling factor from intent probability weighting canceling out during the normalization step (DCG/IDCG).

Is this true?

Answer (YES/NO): YES